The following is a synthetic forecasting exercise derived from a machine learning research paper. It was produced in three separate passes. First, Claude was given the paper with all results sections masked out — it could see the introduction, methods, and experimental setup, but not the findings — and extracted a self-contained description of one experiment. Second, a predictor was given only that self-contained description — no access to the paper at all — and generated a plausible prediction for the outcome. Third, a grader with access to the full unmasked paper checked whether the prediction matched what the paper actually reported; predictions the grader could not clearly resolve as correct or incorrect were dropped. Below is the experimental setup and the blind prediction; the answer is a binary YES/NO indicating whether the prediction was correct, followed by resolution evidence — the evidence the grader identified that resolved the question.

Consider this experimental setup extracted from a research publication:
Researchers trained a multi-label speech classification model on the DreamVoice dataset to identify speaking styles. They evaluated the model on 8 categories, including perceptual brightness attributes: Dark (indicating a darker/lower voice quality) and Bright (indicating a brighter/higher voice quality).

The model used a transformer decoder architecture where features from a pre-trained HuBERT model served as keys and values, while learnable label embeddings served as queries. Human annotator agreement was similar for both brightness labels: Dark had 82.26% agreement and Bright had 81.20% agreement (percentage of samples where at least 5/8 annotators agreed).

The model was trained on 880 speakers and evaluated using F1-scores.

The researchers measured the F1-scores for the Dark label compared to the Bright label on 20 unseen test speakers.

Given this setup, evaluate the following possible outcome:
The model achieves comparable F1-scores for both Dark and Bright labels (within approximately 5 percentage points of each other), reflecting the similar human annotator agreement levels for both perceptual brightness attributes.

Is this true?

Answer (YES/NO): NO